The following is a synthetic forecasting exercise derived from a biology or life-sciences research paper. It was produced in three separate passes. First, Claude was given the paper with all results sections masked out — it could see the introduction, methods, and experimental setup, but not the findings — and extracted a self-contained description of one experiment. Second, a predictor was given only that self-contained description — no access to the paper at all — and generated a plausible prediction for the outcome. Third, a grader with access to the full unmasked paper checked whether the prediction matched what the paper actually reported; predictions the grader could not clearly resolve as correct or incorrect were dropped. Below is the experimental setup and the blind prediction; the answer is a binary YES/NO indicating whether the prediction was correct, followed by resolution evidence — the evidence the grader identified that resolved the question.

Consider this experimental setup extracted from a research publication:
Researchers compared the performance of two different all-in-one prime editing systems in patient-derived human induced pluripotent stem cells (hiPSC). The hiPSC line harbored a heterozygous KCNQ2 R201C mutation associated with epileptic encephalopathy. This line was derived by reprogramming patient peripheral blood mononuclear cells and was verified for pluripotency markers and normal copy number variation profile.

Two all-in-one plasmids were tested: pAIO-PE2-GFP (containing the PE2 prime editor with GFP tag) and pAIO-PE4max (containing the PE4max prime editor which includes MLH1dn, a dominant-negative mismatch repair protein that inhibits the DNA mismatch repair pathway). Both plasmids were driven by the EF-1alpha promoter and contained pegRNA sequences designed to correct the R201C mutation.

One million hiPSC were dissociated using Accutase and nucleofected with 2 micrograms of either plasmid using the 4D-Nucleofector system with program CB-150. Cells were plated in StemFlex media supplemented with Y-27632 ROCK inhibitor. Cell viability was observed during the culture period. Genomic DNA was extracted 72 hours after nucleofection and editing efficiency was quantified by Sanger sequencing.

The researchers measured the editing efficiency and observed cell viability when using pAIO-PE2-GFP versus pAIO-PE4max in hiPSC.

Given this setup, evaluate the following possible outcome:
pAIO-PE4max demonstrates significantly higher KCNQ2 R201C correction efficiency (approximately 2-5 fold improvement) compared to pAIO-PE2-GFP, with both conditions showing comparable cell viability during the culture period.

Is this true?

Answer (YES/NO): NO